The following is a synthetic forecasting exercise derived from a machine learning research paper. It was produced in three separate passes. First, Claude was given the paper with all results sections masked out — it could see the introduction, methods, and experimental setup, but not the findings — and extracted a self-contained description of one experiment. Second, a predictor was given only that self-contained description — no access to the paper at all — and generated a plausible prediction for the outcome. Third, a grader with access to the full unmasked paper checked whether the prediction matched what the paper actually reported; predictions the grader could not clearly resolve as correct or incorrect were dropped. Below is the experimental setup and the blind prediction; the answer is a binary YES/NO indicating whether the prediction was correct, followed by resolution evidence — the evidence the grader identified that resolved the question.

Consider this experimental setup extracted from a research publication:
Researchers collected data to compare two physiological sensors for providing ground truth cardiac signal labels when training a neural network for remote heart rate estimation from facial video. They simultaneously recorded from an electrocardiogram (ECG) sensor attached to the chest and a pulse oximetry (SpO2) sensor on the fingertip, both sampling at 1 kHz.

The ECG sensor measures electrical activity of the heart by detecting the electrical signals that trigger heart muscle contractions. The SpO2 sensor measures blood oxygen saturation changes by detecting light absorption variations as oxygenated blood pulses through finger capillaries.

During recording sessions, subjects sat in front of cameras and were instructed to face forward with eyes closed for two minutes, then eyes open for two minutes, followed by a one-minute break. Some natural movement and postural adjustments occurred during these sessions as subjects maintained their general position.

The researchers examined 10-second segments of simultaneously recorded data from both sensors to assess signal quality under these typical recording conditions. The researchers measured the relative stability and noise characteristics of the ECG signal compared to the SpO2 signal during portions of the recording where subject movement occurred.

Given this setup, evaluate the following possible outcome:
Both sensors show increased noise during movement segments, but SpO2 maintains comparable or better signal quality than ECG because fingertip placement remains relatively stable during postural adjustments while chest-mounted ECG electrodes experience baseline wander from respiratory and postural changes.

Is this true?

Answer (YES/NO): NO